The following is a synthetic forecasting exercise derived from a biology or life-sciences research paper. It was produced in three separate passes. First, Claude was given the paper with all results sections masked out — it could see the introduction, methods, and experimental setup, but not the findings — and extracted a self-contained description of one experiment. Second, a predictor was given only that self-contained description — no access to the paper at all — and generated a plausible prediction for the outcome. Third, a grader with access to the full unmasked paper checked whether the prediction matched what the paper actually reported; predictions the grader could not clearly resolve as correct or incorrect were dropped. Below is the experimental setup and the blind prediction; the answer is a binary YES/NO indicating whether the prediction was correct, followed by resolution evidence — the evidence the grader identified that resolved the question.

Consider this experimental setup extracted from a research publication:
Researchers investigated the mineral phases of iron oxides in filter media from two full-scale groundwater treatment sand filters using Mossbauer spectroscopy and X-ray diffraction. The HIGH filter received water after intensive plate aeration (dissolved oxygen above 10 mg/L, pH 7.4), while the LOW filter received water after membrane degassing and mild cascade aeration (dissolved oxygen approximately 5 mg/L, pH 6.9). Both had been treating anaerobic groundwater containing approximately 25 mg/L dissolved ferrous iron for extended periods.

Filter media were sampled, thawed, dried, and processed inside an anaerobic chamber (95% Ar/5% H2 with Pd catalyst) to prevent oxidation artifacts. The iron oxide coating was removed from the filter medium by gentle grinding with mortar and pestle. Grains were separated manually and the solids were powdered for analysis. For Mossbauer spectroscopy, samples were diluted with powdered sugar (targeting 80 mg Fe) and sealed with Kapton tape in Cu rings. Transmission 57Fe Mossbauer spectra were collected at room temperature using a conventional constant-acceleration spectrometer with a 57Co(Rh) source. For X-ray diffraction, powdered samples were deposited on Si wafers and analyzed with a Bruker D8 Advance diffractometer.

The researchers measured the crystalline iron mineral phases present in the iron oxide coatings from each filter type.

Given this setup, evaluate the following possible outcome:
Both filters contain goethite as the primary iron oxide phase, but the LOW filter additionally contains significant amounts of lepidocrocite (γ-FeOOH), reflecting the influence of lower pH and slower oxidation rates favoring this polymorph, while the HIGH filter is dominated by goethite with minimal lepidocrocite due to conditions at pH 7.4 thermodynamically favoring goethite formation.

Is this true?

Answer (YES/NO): NO